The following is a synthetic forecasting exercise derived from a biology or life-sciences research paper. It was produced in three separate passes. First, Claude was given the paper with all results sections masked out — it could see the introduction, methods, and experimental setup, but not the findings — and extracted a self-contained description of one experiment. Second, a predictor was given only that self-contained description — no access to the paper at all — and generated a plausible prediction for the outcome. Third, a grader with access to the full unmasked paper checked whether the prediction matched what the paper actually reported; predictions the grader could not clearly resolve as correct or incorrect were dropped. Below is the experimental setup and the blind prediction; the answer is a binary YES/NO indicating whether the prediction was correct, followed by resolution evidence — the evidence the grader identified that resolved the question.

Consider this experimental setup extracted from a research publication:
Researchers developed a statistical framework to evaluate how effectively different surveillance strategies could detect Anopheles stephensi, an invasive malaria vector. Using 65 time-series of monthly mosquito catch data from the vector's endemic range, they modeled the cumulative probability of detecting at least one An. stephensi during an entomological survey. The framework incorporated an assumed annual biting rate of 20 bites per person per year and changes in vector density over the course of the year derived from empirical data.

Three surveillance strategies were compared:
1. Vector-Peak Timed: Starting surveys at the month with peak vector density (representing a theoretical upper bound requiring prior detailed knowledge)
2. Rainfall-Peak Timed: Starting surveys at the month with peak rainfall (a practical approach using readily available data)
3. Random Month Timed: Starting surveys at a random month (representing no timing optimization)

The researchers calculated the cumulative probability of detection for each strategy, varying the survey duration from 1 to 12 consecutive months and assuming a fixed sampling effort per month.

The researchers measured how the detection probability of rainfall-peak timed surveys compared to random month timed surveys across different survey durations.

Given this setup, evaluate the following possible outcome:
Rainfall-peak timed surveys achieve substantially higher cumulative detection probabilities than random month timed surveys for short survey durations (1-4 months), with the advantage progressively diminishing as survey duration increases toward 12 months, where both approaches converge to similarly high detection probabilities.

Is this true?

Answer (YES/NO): NO